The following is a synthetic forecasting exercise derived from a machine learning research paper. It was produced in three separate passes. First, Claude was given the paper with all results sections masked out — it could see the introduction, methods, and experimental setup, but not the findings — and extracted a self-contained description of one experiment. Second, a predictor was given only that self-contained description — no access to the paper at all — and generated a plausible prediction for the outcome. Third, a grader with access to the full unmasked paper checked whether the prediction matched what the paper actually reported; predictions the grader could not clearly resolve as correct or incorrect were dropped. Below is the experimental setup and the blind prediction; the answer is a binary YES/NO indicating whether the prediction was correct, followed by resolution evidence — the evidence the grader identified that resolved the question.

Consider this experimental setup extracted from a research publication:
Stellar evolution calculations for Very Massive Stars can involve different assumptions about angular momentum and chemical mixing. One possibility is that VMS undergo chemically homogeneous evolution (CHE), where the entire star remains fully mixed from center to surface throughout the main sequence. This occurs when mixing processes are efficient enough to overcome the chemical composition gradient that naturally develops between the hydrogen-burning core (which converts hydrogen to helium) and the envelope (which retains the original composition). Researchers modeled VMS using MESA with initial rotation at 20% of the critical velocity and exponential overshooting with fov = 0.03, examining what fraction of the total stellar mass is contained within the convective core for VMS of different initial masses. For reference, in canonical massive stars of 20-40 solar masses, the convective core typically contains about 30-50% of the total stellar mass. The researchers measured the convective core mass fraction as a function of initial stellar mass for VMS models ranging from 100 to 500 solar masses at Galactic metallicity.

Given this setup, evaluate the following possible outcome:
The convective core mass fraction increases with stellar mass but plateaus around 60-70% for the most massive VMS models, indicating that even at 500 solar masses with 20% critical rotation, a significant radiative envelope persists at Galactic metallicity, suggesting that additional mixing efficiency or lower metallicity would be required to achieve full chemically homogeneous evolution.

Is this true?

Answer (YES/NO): NO